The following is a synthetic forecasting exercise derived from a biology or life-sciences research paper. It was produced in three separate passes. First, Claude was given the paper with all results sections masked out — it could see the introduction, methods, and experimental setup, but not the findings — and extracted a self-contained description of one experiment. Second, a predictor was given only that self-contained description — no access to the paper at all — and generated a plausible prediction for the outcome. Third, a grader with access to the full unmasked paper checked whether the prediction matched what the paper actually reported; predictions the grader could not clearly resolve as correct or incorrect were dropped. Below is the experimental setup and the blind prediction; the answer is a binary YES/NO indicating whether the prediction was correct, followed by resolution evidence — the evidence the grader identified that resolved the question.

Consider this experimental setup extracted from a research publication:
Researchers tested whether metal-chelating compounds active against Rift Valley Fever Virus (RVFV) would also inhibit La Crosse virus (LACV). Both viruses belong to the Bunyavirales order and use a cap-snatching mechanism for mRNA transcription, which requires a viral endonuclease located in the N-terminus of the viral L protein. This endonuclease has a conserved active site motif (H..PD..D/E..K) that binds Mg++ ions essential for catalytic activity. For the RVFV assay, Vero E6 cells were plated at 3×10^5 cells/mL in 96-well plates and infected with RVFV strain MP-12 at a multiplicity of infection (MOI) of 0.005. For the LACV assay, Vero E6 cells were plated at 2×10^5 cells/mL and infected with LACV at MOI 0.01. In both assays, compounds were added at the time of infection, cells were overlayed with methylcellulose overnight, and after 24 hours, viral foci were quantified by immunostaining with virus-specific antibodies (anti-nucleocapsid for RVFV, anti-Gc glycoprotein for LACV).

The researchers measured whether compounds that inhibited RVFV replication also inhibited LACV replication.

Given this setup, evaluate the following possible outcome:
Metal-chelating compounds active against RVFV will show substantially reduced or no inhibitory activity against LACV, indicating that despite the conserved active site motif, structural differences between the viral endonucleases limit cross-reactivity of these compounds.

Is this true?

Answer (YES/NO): NO